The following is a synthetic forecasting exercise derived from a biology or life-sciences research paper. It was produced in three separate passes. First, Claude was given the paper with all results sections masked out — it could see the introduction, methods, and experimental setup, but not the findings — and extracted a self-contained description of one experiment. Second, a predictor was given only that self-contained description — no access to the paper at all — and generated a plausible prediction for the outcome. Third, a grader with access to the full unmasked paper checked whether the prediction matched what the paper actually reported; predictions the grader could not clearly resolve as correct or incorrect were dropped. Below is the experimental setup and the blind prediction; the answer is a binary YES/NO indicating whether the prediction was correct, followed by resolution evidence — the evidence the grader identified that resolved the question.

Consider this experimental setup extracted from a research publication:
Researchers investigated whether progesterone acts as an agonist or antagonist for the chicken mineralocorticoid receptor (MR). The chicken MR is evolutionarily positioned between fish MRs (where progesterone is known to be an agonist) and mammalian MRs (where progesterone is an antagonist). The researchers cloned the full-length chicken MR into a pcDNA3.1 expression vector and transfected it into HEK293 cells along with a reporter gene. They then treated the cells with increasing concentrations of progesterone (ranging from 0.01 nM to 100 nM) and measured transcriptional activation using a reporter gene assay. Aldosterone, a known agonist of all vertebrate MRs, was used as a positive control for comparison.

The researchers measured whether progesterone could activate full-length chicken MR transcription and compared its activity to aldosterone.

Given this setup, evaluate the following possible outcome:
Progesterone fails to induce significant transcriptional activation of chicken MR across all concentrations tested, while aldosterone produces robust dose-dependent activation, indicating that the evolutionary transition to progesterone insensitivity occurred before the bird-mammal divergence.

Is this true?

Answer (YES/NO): NO